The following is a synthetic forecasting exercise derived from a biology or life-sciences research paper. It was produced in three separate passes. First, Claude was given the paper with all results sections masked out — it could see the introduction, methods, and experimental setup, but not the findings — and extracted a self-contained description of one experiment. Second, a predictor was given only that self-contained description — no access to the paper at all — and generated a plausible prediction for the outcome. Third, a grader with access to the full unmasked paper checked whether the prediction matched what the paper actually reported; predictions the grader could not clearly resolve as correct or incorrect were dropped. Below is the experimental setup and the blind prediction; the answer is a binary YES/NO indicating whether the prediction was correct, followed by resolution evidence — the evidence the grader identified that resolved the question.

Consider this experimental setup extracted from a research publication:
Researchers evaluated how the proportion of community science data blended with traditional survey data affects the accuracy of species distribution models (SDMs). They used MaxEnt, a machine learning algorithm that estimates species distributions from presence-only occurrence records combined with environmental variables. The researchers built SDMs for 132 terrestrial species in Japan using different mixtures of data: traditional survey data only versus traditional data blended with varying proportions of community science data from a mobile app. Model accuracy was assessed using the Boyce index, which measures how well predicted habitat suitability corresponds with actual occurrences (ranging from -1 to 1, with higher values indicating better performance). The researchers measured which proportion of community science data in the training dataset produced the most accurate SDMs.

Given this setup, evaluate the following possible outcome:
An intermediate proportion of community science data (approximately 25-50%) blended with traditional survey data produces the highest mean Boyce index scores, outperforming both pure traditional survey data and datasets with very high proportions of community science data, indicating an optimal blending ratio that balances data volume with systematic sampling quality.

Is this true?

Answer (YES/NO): NO